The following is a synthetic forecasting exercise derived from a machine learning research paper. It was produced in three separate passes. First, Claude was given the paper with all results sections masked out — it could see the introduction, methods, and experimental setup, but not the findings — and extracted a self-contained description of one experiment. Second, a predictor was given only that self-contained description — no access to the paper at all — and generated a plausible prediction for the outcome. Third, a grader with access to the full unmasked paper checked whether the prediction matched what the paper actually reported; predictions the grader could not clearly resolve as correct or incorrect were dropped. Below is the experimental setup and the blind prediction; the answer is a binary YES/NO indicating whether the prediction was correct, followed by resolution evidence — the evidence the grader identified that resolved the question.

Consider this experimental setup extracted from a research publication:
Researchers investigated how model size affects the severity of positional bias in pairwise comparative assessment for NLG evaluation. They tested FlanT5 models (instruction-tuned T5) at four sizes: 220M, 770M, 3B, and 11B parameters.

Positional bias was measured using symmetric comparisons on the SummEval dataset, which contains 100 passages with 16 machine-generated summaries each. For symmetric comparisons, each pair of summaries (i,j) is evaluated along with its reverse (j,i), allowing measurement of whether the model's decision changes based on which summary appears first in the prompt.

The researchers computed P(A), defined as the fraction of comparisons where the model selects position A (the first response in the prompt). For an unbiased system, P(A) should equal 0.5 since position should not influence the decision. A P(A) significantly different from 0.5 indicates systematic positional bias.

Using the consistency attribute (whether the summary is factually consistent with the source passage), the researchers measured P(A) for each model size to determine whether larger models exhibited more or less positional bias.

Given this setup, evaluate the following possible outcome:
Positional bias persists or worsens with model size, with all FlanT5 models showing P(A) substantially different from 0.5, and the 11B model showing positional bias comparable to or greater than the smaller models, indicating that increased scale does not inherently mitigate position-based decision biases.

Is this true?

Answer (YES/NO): YES